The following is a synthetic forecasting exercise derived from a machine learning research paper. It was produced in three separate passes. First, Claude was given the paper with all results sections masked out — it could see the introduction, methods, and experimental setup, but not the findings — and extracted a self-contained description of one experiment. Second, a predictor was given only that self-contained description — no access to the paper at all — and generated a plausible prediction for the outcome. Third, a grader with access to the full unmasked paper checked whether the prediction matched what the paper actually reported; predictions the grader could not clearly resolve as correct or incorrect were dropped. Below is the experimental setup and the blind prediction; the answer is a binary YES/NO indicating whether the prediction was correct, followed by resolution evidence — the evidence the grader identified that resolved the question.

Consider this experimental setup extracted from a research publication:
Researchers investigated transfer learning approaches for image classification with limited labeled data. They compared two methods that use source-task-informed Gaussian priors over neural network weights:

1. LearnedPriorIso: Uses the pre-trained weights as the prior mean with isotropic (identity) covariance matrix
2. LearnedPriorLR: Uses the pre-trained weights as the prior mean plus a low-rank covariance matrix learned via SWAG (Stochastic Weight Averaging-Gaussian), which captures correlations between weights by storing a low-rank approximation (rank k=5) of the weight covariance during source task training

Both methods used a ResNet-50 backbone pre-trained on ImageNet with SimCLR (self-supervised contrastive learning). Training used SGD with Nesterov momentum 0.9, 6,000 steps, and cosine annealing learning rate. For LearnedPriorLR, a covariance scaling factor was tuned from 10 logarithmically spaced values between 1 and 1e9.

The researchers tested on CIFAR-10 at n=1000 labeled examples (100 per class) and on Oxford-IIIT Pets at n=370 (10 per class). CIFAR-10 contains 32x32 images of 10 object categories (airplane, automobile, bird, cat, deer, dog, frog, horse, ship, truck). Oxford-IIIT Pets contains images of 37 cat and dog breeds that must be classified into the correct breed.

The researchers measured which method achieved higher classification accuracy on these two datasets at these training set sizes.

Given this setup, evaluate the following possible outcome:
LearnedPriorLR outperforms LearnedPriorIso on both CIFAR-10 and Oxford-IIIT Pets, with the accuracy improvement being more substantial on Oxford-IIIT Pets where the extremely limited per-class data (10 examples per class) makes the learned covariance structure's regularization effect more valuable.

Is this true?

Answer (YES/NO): YES